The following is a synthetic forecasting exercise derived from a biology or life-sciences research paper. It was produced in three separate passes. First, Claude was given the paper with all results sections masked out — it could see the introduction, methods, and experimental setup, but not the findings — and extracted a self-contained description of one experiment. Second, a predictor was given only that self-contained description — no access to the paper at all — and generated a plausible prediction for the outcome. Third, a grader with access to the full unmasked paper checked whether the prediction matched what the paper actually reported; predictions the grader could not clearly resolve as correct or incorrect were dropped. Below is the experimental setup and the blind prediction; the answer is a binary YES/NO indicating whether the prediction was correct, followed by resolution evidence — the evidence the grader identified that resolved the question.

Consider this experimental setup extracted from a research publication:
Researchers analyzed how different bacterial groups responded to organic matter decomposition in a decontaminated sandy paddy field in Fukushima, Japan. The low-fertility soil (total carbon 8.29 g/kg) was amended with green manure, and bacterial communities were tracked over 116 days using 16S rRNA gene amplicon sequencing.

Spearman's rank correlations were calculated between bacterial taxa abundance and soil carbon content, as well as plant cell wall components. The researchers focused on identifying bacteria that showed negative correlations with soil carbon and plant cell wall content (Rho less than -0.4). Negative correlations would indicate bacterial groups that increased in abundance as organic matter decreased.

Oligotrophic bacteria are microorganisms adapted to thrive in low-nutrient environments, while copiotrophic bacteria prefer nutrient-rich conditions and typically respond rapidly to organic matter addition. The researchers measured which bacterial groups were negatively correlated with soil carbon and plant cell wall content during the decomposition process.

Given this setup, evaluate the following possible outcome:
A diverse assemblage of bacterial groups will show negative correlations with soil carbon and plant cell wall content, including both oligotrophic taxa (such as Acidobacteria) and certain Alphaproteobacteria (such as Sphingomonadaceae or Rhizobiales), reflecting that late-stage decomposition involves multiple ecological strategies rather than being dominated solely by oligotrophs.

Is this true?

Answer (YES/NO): NO